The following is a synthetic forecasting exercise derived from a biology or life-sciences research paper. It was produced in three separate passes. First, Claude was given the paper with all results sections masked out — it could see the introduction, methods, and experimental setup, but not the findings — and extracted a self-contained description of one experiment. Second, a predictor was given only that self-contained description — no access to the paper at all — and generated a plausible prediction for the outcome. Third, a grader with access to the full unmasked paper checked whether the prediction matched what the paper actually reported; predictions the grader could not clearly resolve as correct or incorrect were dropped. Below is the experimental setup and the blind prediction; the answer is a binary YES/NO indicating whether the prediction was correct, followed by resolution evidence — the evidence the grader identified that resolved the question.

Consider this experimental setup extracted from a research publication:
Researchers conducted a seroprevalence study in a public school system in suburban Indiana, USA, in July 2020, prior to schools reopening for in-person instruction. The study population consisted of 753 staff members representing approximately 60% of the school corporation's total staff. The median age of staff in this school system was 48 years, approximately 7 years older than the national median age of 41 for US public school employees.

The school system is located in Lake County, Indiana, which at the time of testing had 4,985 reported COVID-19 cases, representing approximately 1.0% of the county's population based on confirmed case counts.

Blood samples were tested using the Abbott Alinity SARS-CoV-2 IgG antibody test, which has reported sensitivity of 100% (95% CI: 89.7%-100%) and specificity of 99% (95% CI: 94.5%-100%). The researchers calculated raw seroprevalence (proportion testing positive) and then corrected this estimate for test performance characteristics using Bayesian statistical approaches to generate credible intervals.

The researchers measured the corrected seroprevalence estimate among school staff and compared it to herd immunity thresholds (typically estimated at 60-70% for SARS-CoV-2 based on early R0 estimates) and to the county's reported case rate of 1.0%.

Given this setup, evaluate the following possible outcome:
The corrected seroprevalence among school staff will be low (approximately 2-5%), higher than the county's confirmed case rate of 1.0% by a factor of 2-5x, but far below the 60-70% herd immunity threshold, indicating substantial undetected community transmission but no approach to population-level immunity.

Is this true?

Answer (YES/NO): NO